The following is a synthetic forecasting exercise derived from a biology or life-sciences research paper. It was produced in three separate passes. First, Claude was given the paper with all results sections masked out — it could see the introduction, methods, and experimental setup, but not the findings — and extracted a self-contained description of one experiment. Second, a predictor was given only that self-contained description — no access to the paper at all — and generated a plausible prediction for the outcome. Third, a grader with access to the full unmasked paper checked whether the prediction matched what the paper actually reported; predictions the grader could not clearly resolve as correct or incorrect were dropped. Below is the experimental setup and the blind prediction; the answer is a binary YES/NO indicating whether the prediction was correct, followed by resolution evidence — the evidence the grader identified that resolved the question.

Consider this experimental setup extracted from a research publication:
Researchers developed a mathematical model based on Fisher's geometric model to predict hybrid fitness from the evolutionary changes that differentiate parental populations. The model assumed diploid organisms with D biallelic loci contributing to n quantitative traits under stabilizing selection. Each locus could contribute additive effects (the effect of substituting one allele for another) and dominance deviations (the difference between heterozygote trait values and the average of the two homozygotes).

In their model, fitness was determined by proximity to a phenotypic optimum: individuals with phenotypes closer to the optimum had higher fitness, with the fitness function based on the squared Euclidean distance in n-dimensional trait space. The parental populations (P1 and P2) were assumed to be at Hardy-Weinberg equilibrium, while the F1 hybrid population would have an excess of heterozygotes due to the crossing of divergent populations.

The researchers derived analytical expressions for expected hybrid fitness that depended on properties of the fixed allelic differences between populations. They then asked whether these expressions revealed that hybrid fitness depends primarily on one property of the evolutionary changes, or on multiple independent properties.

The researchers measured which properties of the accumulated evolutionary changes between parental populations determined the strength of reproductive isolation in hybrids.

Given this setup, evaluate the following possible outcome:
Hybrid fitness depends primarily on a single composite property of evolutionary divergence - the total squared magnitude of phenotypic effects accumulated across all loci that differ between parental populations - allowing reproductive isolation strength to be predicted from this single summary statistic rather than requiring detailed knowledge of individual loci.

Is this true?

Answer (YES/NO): NO